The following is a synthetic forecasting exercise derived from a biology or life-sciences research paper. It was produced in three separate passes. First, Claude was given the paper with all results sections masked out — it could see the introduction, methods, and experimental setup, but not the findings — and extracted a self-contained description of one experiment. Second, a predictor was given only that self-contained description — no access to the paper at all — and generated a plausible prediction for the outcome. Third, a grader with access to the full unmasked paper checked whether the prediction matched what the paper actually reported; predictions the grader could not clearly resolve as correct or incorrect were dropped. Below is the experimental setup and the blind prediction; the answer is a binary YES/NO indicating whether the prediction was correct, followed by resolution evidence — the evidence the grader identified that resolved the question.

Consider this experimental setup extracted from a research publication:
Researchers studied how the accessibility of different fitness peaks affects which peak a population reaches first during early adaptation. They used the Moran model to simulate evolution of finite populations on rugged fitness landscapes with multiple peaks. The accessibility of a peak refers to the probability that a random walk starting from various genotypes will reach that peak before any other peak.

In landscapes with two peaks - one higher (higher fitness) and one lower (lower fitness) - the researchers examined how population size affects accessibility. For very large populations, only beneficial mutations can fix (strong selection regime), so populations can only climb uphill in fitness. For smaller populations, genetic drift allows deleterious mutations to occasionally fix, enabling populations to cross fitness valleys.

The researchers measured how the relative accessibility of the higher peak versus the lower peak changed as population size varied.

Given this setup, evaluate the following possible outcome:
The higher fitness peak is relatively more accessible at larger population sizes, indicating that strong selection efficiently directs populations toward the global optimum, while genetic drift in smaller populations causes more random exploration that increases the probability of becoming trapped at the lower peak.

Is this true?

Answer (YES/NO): NO